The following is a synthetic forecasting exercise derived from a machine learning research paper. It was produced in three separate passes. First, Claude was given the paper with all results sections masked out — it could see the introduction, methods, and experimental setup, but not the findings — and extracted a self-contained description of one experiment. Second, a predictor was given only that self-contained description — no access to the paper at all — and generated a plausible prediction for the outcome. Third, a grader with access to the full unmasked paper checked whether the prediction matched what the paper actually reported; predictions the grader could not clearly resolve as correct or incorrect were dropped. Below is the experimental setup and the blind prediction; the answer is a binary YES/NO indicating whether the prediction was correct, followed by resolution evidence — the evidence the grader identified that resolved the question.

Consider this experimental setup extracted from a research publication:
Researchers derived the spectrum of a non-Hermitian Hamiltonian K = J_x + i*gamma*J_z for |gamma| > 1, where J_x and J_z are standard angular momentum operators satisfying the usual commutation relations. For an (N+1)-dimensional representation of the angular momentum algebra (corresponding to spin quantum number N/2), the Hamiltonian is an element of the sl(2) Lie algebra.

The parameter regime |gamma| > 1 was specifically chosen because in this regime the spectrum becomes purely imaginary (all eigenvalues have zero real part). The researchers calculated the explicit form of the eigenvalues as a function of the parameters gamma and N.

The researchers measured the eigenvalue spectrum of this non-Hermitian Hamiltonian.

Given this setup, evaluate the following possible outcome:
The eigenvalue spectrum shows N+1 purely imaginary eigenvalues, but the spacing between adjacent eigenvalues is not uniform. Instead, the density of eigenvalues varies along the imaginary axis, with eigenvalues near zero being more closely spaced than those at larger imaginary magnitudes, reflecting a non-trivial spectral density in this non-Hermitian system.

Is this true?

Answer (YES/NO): NO